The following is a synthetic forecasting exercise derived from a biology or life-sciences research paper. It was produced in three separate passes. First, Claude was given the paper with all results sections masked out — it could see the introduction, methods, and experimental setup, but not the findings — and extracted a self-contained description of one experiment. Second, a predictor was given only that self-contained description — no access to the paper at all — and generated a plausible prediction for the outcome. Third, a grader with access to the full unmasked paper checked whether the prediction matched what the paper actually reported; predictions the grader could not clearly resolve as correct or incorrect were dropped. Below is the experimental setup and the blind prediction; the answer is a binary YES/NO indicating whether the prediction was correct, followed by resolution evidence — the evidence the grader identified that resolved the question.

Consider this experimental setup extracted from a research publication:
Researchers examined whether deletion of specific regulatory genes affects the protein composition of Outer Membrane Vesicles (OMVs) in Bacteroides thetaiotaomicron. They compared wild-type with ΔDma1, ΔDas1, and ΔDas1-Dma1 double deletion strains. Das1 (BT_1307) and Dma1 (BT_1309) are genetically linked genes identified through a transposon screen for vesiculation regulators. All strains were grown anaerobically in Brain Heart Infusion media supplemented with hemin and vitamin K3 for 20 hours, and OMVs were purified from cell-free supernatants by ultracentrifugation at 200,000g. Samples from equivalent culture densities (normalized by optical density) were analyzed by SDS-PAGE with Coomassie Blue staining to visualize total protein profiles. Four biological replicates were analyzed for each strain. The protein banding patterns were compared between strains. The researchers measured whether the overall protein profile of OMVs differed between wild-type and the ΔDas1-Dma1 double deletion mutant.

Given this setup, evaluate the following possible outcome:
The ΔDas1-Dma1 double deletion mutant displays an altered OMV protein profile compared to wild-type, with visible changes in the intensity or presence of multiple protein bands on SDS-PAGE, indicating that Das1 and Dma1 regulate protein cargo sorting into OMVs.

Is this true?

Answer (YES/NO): NO